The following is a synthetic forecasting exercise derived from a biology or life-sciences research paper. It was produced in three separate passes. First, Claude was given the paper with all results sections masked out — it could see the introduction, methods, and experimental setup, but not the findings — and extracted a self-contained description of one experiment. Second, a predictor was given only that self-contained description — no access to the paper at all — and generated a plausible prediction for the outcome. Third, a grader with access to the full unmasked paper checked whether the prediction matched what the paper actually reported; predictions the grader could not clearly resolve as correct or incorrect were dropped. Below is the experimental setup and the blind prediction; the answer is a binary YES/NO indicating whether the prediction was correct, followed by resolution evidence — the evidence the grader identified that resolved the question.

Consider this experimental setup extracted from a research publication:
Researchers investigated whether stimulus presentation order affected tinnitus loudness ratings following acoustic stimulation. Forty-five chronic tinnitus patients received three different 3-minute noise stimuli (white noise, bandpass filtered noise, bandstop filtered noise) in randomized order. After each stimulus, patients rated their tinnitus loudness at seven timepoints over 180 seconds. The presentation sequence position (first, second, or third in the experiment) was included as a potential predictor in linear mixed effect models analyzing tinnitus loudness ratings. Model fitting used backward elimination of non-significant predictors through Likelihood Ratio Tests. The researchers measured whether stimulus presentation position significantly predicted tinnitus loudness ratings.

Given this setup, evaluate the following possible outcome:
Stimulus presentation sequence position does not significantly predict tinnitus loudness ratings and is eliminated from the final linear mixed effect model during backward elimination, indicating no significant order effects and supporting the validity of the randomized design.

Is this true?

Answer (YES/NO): YES